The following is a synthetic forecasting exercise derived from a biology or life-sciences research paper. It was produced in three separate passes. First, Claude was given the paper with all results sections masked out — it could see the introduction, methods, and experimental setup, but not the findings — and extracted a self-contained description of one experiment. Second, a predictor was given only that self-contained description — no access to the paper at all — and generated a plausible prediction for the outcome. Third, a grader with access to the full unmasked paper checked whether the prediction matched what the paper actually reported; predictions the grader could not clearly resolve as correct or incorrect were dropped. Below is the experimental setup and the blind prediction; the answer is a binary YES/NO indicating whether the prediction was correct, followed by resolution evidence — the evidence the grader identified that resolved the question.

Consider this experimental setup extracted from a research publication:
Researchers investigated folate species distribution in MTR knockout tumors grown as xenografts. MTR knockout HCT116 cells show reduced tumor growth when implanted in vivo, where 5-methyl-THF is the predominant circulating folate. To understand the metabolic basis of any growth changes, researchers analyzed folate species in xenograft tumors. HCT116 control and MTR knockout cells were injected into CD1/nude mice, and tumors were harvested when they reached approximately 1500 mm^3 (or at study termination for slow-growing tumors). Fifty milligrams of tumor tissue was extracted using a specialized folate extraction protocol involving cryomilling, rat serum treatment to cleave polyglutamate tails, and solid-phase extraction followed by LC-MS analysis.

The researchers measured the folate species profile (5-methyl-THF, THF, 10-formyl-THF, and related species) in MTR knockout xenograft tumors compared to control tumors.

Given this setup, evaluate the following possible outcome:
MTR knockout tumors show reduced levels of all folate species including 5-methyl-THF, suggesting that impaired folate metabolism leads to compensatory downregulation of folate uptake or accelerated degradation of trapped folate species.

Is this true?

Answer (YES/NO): NO